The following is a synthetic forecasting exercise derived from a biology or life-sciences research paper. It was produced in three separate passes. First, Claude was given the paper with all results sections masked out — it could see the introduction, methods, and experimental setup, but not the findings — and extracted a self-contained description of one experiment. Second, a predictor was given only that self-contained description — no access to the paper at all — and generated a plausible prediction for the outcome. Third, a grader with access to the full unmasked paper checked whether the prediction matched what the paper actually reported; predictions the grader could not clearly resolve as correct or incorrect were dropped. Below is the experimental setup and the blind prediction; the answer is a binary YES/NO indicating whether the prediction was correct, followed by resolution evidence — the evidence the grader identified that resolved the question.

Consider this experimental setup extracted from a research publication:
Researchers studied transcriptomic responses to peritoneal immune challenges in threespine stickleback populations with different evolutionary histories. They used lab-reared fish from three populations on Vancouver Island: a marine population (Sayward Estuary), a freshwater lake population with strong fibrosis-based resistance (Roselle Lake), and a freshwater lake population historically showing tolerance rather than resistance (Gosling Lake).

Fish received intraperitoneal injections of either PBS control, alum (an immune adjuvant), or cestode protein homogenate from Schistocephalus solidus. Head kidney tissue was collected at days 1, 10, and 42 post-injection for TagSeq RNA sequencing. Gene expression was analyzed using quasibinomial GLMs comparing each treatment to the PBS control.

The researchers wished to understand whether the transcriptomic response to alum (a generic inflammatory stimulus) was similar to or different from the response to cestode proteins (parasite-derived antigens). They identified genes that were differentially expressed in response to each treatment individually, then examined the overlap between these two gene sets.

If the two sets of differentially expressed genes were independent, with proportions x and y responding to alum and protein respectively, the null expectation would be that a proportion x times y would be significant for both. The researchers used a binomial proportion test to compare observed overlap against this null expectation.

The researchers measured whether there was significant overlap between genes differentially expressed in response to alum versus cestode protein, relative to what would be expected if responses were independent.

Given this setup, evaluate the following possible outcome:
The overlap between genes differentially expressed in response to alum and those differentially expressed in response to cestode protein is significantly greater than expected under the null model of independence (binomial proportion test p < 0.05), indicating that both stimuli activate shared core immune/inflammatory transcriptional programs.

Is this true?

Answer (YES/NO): NO